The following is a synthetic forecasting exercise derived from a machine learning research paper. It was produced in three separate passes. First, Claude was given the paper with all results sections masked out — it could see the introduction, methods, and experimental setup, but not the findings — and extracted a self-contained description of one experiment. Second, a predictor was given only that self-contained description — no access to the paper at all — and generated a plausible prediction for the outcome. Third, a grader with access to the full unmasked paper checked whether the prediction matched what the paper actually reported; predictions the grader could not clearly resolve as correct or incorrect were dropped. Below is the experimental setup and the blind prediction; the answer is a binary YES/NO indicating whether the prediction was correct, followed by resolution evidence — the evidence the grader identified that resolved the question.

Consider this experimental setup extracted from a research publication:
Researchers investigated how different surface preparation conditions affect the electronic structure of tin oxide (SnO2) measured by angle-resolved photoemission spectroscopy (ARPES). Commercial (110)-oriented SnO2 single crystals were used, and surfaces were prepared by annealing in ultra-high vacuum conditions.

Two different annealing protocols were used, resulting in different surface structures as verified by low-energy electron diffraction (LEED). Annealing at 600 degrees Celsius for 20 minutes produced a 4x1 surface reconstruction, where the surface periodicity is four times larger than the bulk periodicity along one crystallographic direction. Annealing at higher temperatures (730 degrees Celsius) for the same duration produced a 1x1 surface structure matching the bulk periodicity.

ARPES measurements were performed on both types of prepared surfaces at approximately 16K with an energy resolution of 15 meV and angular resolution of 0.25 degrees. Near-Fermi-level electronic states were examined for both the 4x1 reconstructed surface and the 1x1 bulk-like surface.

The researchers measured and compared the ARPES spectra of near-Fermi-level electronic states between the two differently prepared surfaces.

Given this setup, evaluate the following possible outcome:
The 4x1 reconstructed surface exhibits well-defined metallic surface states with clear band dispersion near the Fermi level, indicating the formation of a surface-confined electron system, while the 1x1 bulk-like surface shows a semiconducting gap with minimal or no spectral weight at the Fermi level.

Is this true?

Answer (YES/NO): NO